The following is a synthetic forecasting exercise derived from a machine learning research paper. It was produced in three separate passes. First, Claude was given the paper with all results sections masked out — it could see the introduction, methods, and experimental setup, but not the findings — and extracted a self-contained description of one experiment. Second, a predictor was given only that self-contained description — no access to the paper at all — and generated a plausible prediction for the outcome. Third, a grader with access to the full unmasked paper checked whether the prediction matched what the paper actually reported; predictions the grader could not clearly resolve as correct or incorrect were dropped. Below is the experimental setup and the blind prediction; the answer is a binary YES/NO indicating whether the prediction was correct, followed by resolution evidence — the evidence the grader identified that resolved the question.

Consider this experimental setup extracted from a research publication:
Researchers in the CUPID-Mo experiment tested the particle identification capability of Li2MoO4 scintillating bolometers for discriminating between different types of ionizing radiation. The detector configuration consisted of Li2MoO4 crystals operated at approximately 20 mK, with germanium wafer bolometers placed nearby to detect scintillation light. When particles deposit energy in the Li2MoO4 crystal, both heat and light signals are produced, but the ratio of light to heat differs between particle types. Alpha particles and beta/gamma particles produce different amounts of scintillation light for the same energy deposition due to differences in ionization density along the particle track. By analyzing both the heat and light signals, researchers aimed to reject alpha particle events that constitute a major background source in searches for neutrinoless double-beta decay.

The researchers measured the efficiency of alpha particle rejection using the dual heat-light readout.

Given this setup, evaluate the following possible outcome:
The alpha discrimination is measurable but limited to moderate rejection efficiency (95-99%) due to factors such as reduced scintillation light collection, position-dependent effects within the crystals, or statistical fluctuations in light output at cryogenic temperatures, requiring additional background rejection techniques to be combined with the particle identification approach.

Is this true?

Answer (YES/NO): NO